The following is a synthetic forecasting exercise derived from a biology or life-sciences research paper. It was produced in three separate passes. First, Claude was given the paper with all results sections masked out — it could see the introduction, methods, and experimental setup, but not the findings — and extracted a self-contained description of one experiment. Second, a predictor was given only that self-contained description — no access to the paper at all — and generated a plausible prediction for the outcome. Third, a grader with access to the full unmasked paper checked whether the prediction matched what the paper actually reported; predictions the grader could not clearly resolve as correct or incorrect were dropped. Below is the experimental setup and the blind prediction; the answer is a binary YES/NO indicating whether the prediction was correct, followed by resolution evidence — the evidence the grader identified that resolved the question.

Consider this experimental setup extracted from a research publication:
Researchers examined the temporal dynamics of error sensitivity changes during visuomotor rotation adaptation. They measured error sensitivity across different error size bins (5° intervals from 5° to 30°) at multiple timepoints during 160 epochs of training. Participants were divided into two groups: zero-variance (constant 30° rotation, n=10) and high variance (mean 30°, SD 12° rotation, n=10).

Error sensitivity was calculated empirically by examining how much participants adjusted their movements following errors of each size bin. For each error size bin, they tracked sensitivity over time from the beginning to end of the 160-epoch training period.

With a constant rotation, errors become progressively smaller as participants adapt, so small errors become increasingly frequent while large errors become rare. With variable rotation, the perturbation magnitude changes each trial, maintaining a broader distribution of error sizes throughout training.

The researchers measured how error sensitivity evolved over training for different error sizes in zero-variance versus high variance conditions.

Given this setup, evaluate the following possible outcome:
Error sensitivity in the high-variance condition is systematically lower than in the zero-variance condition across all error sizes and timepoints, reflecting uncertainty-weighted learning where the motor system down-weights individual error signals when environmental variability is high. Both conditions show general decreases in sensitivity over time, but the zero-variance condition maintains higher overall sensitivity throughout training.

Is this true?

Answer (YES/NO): NO